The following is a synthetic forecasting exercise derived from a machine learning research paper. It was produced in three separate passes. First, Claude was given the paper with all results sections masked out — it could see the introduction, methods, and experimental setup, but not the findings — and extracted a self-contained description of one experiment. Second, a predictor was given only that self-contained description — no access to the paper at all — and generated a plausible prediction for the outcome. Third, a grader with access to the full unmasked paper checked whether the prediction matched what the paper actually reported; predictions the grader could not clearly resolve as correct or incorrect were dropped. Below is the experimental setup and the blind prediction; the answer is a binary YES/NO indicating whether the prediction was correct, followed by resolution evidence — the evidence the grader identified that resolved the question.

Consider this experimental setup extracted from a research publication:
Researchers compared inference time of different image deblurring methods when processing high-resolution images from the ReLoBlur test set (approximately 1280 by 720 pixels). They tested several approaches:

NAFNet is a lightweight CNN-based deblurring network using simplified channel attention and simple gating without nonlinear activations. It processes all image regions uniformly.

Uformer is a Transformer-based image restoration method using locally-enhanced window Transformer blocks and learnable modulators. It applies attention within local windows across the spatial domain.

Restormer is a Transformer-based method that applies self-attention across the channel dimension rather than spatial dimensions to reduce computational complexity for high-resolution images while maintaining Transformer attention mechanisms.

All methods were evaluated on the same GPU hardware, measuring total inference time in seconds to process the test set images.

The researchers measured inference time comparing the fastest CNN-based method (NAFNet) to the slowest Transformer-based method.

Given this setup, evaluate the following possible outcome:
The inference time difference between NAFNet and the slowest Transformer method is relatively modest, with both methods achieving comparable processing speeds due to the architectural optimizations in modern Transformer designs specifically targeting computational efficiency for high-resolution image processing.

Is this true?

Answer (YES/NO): NO